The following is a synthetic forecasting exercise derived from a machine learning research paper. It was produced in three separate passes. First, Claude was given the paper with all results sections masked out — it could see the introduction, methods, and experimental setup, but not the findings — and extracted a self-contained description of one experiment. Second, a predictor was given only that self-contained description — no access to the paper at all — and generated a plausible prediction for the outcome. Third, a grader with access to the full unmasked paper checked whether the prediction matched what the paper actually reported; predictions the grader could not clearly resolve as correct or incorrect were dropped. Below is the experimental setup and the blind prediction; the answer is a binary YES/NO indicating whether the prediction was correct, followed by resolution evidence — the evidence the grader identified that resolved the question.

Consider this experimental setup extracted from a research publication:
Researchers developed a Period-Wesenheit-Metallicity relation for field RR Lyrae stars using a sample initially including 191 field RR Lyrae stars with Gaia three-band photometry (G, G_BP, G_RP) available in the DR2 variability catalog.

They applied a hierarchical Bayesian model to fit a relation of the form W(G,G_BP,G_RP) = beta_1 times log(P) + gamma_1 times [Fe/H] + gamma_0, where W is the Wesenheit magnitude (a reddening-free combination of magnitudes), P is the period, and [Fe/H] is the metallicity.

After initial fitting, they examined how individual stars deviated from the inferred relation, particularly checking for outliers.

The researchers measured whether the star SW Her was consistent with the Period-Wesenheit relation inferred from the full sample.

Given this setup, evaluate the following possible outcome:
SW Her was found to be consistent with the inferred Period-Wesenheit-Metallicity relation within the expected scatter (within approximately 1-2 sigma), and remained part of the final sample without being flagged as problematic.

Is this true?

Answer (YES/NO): NO